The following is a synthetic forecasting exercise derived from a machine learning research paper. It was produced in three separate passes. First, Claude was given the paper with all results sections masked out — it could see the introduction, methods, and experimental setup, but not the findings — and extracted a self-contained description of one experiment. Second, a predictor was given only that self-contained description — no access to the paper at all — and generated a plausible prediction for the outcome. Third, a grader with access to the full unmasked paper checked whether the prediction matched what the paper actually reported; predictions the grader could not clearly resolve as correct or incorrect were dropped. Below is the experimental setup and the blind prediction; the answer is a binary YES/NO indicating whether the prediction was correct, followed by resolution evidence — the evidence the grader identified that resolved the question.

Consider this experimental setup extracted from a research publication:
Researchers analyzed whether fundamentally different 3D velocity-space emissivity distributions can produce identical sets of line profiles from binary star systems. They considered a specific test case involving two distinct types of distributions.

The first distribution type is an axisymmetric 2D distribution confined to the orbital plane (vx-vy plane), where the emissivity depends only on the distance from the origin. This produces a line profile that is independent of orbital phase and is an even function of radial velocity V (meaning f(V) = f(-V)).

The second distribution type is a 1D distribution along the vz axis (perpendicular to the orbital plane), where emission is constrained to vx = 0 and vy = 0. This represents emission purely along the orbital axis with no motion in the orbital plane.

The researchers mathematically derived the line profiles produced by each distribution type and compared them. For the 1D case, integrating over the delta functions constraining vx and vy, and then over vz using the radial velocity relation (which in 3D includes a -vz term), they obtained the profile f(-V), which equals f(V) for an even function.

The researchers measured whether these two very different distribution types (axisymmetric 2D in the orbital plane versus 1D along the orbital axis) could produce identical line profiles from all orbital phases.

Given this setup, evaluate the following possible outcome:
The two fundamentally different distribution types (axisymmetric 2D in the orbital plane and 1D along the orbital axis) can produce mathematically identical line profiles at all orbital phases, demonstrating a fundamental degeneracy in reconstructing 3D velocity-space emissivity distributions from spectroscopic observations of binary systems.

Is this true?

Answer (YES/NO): YES